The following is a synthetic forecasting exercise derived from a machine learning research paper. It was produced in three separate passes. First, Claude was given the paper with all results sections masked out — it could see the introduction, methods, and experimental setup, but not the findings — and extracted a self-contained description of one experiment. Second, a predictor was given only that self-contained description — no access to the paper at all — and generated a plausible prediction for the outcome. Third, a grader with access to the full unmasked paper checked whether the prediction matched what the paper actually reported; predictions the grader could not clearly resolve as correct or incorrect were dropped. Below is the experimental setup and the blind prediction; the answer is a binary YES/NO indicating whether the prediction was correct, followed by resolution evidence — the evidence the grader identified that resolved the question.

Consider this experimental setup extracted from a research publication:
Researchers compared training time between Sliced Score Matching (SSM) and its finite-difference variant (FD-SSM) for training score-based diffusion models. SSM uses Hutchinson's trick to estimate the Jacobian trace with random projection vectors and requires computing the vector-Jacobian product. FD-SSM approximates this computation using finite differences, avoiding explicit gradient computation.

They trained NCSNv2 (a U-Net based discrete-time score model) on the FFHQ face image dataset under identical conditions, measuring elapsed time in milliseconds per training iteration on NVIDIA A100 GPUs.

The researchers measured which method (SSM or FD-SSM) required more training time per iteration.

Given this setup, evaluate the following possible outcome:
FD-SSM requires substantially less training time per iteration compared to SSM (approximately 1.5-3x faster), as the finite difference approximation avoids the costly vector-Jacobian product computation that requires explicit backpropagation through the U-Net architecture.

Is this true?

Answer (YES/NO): NO